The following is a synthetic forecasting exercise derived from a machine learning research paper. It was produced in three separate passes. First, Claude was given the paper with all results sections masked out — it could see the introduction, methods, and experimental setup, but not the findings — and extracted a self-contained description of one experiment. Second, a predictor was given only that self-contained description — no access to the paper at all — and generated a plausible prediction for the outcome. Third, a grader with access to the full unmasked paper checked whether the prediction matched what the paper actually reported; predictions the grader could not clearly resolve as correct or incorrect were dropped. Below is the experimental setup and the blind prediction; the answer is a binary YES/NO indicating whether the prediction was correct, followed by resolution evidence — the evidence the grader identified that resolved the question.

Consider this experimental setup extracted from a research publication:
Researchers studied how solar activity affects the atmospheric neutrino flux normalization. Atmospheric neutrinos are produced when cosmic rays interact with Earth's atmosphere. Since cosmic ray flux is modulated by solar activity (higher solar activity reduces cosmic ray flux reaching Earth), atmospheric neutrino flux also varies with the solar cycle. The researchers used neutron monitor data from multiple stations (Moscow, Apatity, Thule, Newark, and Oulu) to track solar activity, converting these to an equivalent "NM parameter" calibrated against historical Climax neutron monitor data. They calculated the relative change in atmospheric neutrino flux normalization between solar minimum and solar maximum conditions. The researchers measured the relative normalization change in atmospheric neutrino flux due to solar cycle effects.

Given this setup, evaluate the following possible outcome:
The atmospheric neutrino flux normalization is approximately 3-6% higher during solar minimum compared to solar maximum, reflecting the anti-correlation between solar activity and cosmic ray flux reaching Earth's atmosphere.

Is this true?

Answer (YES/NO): YES